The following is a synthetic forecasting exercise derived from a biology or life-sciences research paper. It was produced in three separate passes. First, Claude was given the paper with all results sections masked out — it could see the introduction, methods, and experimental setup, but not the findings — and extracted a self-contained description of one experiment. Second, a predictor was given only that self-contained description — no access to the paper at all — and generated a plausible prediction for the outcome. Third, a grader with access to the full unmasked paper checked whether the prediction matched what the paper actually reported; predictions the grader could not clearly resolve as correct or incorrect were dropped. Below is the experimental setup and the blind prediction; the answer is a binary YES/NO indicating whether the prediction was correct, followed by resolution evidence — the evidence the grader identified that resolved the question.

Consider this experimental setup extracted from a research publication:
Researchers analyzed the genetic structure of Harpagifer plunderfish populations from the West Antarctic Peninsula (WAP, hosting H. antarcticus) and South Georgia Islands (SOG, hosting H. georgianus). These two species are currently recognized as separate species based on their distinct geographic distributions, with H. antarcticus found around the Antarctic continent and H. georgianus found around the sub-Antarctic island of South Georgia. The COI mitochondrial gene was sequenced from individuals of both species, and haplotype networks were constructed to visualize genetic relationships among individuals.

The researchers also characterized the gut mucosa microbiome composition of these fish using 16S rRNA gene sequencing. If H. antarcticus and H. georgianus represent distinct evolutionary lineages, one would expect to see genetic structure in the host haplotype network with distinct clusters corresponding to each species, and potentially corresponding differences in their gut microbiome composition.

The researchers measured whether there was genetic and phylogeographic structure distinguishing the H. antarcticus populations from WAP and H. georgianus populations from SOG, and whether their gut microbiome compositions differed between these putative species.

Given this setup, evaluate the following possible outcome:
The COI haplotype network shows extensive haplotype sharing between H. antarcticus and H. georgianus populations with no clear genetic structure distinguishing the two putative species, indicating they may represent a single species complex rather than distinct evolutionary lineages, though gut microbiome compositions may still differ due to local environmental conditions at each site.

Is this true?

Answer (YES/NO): NO